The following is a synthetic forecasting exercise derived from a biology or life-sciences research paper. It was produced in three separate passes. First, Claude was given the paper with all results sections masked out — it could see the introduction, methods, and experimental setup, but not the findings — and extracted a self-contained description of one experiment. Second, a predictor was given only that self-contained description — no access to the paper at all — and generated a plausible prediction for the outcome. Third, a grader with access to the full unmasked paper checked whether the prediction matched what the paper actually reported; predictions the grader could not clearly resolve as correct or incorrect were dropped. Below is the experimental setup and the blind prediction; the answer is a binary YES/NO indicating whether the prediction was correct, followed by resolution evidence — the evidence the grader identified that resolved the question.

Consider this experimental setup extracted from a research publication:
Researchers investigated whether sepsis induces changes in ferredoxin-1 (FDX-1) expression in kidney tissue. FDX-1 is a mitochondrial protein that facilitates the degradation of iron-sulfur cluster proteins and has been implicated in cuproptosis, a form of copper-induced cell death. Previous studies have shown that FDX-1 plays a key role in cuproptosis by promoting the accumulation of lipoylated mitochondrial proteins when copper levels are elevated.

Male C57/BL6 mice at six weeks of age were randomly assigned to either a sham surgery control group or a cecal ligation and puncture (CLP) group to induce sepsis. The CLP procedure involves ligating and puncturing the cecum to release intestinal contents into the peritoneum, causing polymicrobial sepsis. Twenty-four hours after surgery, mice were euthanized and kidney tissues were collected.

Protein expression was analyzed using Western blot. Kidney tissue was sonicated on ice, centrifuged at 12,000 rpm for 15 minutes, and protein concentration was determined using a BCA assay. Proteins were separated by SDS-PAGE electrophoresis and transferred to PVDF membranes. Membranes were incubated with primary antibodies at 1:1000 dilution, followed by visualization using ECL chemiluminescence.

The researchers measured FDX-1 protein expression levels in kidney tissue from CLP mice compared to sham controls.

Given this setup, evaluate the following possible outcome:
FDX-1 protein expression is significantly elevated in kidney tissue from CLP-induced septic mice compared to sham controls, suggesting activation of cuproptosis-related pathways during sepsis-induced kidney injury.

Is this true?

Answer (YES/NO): YES